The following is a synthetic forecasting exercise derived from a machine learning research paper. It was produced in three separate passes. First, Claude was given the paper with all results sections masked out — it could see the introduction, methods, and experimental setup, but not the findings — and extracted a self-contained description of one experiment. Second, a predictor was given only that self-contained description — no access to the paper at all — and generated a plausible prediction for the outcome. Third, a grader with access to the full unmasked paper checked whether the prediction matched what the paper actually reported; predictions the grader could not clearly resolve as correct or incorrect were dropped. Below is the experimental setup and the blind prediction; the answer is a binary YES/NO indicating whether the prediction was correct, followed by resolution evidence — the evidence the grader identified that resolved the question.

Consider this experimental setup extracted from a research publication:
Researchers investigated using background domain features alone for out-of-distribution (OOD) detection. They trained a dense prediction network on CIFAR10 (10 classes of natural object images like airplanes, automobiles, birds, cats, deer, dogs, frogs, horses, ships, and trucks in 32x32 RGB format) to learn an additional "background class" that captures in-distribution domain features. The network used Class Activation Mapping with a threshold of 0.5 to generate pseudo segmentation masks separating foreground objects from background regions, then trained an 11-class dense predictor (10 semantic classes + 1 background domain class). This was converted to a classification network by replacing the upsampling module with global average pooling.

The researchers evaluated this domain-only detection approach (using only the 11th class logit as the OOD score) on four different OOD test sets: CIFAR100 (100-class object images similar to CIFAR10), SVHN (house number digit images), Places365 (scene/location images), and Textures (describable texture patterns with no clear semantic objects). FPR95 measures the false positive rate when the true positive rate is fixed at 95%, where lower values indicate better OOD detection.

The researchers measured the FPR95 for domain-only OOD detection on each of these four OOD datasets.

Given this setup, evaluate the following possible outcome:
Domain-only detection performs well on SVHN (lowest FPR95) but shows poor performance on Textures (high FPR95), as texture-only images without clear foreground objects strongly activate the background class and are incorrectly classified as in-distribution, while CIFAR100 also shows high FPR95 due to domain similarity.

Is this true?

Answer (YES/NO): NO